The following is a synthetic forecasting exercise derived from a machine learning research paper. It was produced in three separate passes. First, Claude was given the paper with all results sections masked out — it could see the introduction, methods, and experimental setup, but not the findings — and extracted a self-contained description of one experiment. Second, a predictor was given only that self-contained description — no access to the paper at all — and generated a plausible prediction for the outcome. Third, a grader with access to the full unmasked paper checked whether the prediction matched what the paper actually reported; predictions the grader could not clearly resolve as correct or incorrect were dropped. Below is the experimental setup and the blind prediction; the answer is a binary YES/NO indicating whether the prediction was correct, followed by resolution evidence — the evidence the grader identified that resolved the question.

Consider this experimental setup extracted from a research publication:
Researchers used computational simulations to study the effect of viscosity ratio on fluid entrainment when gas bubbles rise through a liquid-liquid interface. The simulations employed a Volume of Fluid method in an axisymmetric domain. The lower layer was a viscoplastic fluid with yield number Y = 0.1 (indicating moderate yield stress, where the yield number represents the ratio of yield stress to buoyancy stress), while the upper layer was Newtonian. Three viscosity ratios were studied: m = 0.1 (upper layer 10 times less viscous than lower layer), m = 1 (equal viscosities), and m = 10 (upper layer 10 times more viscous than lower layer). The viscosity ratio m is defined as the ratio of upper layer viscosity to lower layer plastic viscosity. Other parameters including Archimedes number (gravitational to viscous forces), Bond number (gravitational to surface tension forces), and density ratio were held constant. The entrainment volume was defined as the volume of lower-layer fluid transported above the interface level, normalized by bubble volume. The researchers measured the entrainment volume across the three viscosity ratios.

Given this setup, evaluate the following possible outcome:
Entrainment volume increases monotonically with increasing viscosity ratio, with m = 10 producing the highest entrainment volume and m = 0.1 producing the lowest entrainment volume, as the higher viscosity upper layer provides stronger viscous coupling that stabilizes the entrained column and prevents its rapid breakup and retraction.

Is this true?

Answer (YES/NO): NO